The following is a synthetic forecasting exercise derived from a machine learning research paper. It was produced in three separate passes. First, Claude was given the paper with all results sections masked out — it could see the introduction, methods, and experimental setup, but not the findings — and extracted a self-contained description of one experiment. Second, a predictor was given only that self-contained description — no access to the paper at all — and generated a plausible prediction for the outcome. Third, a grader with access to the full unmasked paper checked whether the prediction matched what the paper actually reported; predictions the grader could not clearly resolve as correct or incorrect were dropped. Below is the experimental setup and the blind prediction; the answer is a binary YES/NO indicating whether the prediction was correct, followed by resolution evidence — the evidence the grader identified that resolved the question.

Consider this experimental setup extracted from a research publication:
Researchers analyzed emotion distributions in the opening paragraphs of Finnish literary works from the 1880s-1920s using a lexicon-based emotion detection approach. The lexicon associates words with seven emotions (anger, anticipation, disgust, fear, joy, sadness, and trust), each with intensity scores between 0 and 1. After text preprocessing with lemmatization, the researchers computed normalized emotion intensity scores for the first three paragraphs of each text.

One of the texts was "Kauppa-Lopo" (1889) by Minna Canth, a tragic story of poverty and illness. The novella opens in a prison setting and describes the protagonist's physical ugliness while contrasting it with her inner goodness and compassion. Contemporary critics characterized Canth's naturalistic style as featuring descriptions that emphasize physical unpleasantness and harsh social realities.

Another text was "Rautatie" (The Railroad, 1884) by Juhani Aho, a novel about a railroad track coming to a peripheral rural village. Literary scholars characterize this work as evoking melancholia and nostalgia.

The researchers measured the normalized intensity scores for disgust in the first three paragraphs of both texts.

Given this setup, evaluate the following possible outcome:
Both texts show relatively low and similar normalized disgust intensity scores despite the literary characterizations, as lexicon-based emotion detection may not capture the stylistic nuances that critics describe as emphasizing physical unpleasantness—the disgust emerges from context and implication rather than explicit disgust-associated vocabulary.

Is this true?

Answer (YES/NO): NO